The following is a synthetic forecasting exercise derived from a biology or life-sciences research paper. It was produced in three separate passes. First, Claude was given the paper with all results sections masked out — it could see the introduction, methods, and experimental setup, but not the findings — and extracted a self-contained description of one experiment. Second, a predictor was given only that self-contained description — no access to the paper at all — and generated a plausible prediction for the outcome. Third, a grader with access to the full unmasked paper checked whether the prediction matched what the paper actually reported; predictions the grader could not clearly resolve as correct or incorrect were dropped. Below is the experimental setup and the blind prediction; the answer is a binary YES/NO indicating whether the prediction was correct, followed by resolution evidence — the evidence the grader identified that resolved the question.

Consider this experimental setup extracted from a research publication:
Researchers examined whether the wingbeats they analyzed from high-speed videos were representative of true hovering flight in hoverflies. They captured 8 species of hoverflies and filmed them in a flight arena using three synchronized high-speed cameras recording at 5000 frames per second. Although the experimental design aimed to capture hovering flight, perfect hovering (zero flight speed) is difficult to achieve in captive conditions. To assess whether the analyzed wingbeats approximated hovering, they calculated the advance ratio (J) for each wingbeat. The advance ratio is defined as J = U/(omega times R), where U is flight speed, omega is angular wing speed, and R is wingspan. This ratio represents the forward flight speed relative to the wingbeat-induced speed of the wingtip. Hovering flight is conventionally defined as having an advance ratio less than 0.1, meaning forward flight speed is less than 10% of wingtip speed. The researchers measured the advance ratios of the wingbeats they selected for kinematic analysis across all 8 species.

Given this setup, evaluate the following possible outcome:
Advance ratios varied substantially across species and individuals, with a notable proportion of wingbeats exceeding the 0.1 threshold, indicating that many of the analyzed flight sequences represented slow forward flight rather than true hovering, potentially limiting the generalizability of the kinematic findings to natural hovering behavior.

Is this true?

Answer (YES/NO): NO